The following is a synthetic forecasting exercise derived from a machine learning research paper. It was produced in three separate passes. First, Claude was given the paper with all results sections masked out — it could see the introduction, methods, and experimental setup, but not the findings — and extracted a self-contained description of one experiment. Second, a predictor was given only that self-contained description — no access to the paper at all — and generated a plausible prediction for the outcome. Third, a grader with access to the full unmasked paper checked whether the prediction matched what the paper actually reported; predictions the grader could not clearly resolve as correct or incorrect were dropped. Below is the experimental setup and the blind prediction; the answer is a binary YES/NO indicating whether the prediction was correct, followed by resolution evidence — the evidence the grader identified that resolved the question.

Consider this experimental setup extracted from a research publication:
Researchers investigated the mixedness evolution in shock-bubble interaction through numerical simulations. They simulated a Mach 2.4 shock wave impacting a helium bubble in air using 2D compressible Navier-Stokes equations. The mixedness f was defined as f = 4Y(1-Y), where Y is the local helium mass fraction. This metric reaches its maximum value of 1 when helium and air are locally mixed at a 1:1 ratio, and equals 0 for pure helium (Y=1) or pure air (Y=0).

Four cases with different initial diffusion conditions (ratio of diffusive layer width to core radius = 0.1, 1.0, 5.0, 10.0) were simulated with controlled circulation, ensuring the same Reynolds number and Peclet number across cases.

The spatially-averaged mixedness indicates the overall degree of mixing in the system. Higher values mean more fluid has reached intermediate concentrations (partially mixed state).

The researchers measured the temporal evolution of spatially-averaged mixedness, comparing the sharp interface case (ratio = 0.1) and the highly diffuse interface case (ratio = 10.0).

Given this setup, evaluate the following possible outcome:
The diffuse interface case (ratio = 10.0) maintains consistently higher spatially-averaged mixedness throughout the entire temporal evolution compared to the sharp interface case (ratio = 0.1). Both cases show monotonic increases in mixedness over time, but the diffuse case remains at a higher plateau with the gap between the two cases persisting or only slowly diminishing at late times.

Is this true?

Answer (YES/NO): NO